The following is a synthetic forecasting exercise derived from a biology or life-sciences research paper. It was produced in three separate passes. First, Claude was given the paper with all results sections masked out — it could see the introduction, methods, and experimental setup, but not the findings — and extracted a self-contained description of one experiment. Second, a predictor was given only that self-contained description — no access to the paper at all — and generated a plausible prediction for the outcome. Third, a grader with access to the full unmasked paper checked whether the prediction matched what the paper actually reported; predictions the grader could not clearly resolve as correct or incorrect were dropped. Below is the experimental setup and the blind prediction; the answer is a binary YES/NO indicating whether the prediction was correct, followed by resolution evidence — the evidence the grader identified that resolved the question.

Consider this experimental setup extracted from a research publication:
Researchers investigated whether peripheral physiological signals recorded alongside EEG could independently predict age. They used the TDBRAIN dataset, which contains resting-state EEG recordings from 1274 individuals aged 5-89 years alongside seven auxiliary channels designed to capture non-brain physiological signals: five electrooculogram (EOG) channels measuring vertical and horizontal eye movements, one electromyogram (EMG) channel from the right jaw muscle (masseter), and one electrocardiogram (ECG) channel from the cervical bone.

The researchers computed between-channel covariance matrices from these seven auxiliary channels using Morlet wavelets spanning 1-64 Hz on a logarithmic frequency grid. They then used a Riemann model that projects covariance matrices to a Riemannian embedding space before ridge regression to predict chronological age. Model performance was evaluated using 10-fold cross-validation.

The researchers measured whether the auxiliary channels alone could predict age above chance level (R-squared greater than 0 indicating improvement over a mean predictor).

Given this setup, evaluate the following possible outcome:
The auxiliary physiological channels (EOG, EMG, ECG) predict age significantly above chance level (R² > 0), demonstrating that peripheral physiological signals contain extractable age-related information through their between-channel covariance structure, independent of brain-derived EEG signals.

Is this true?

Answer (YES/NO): YES